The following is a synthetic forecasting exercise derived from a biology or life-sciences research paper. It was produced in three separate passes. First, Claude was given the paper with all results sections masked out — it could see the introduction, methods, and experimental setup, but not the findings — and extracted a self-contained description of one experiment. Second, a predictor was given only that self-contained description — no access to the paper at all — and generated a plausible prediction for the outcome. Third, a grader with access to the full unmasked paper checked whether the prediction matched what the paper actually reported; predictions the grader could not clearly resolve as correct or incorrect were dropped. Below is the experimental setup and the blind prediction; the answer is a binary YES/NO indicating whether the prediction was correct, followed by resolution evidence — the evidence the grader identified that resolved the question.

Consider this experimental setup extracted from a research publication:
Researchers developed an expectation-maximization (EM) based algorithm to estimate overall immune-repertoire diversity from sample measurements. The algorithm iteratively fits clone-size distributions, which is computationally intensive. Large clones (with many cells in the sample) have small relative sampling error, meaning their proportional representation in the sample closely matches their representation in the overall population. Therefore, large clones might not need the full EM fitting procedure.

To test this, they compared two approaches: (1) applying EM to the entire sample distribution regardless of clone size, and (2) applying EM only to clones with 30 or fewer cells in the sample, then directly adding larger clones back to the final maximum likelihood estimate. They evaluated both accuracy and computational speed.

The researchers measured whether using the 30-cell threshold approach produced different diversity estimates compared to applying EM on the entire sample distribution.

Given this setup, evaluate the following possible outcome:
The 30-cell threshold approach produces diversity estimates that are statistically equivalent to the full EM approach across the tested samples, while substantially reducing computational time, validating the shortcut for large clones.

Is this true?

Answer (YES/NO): YES